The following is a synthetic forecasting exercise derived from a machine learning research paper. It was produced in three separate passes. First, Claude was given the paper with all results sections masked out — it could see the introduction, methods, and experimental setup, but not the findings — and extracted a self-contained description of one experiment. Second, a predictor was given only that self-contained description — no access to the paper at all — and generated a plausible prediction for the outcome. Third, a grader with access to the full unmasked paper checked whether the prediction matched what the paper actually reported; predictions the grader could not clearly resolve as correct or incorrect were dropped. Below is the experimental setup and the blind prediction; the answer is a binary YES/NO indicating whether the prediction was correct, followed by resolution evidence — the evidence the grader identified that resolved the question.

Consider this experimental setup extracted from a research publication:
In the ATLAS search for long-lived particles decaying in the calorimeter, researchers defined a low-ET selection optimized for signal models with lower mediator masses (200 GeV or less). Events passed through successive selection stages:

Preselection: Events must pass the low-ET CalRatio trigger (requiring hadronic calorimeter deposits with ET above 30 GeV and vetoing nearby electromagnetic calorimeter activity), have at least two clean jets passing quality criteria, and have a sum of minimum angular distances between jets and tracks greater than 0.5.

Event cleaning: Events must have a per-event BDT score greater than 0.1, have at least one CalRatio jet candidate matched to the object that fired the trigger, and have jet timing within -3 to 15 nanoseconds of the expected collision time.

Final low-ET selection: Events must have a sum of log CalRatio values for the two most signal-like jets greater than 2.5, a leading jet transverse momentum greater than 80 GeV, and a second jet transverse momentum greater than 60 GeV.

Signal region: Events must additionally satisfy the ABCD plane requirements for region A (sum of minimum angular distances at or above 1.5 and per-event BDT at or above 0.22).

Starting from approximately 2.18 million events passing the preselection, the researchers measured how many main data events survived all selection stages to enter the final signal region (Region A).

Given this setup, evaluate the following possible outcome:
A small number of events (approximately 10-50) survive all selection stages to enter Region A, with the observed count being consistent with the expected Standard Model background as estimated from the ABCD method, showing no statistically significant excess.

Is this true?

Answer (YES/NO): NO